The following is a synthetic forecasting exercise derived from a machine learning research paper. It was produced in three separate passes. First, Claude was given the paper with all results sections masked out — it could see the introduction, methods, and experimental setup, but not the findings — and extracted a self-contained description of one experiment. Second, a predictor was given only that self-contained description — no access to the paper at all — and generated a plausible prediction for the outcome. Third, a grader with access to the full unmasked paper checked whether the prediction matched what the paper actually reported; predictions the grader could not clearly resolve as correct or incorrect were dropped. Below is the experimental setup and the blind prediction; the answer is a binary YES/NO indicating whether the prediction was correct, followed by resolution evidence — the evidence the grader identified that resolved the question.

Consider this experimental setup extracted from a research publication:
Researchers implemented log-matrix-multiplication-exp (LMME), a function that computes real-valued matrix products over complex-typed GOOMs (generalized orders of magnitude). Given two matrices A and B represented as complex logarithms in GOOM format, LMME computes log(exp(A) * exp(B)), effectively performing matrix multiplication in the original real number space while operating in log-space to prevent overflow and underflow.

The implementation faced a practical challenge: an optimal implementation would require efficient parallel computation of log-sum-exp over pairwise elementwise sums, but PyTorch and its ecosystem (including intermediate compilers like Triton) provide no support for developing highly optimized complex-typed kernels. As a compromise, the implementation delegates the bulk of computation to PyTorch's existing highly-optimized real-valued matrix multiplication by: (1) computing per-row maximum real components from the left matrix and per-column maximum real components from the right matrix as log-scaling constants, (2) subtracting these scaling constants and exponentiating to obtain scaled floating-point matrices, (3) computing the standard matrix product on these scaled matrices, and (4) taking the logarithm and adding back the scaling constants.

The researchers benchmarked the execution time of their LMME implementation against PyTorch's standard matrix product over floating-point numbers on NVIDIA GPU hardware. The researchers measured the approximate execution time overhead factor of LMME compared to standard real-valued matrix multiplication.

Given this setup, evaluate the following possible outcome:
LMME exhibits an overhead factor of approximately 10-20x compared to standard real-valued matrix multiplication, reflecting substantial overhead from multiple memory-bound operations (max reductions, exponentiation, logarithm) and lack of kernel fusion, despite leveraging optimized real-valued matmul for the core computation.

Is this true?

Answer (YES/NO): NO